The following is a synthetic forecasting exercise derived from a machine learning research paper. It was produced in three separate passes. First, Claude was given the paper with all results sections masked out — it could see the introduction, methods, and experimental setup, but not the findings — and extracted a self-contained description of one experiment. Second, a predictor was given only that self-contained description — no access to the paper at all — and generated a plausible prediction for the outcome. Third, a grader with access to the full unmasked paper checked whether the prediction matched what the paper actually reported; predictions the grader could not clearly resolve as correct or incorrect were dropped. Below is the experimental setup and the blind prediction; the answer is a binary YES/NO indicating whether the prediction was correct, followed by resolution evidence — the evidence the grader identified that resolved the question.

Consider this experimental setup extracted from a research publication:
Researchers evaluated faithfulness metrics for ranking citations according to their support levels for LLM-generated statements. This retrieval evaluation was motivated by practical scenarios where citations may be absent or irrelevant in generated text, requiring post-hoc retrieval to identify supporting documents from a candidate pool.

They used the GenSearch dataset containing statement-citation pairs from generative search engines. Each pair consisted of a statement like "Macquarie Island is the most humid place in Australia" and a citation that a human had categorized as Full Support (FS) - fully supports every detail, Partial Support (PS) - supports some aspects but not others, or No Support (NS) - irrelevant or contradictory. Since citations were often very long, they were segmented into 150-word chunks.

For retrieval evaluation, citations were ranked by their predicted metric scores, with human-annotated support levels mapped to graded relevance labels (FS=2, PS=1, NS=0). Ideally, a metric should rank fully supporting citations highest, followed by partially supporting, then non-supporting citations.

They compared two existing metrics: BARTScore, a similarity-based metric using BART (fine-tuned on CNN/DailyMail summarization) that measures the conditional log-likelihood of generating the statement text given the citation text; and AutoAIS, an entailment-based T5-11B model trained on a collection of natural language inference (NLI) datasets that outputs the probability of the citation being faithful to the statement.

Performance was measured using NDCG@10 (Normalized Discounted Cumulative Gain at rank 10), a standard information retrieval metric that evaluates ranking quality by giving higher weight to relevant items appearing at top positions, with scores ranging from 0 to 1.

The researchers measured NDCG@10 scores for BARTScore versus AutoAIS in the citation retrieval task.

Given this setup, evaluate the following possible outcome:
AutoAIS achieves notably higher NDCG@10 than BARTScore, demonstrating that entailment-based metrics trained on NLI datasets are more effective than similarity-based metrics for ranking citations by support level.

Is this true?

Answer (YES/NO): NO